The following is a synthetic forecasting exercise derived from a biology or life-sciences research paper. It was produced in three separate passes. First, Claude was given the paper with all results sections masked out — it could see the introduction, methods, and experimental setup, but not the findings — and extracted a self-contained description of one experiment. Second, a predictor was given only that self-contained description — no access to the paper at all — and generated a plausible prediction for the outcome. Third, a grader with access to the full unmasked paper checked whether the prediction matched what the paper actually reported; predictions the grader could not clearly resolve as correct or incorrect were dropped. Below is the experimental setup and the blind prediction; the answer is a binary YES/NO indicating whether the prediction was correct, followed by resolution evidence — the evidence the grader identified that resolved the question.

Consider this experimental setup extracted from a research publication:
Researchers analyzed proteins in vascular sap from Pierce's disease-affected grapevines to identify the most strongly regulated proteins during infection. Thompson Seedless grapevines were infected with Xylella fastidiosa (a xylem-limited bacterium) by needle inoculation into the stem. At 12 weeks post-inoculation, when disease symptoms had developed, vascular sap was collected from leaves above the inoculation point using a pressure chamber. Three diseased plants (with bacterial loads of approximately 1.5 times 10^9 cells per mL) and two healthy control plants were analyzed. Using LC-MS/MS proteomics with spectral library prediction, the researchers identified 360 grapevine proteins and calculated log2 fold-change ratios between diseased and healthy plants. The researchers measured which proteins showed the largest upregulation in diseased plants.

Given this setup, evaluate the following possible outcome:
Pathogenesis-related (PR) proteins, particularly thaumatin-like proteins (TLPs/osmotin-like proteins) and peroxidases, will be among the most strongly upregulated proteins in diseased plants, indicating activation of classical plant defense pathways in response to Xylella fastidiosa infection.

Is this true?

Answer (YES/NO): NO